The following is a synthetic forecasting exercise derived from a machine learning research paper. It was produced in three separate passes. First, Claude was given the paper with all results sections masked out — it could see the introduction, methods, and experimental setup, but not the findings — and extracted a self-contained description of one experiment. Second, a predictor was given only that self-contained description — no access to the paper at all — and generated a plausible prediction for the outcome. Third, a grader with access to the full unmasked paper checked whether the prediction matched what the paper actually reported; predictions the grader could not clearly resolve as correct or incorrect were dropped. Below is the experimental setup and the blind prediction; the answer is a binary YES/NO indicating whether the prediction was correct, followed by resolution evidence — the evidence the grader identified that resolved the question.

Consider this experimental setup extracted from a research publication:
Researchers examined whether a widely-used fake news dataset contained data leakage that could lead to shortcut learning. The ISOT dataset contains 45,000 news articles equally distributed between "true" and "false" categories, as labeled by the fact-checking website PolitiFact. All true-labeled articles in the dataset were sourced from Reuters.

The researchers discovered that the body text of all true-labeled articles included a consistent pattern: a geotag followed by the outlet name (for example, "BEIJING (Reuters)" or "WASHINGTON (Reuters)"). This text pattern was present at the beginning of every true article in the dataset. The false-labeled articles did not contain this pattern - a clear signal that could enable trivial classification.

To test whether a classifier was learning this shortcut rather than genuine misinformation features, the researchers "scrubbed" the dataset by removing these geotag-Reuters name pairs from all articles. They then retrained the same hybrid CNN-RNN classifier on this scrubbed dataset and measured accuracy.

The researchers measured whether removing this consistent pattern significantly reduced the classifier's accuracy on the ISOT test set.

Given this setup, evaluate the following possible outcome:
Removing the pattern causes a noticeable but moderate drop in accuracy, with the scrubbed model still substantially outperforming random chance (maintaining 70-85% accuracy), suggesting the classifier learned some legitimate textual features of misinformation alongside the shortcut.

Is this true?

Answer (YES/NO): NO